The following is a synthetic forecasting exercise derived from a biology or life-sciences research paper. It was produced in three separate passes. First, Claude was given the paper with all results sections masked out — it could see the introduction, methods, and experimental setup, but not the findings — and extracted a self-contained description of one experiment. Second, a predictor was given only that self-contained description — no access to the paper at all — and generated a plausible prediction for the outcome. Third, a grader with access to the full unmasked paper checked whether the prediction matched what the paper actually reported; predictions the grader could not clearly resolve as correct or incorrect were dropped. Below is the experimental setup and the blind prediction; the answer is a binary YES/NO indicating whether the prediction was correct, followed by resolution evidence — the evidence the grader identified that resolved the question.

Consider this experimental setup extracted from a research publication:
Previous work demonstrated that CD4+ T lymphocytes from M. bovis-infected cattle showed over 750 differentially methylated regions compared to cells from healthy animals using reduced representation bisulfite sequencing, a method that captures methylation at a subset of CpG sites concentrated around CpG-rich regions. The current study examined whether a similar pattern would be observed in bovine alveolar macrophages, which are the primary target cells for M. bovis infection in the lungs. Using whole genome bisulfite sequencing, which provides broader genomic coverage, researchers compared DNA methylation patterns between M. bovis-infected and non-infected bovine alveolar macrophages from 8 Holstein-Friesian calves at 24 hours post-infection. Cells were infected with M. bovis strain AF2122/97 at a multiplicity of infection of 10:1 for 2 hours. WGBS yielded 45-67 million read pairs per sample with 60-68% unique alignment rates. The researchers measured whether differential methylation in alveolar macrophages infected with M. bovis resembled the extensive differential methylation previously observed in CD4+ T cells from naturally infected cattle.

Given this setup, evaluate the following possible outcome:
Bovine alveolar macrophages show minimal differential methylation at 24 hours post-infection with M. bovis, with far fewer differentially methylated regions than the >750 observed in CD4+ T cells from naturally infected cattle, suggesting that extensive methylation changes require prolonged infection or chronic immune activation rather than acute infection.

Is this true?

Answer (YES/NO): YES